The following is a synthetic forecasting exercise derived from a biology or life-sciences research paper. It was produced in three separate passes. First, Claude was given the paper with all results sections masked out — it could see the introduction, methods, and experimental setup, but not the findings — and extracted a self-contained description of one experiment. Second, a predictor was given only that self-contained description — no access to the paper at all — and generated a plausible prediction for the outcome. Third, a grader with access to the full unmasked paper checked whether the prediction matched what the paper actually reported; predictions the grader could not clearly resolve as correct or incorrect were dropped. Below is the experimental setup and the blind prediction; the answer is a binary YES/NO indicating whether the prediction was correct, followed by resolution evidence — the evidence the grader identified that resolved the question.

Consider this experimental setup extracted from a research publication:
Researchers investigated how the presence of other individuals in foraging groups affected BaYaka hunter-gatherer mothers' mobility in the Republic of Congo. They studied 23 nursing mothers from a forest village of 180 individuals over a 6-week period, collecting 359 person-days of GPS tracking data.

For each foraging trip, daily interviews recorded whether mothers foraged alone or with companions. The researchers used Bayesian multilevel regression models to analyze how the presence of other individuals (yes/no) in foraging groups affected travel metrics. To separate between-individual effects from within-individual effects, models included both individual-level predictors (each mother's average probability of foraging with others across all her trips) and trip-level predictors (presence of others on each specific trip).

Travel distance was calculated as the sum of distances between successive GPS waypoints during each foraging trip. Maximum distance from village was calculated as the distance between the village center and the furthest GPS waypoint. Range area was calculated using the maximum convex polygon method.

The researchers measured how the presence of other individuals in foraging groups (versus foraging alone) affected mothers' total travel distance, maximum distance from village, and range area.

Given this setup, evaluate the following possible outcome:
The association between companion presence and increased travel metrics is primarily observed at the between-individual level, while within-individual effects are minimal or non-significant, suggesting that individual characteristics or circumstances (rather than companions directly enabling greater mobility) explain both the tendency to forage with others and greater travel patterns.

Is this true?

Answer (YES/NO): NO